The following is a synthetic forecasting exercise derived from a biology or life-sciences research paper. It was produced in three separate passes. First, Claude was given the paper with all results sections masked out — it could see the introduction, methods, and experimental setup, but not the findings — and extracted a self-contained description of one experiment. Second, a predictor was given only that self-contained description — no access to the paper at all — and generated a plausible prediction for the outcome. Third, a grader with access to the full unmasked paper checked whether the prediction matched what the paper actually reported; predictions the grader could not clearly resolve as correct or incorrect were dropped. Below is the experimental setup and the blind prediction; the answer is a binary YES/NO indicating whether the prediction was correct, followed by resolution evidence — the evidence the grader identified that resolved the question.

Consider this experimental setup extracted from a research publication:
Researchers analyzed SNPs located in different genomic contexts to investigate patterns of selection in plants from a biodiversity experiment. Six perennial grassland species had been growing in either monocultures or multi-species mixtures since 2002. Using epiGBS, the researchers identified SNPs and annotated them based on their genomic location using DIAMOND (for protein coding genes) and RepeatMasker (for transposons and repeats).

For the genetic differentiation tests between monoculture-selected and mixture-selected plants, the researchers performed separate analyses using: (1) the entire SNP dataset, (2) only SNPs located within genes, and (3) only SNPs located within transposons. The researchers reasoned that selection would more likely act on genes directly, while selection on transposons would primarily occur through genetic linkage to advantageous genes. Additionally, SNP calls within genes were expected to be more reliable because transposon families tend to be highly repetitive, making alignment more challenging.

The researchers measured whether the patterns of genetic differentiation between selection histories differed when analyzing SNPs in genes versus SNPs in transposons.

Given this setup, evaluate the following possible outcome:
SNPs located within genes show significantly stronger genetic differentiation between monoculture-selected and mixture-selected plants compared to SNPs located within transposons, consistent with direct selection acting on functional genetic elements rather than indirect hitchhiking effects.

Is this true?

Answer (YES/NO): NO